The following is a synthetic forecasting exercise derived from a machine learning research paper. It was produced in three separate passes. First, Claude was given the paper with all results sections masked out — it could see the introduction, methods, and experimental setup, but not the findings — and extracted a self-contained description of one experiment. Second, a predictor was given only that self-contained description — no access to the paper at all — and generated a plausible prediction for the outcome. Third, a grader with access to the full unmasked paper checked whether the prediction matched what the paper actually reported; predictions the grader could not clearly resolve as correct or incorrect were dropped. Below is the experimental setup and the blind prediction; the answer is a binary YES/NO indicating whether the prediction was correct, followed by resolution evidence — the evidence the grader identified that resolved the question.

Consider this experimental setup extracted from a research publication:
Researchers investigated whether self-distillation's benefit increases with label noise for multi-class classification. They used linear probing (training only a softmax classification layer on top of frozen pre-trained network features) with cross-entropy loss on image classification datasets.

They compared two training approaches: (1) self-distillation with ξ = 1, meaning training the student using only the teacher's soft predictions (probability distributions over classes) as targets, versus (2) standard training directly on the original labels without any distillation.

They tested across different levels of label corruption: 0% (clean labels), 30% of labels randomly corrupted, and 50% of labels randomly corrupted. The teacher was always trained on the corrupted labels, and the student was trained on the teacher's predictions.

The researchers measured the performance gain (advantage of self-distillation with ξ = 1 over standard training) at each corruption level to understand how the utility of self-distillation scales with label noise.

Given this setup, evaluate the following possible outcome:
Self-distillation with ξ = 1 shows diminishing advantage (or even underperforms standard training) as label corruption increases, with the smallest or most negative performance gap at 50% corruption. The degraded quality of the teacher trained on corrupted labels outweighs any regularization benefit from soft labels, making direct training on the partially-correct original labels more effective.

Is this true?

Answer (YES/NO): NO